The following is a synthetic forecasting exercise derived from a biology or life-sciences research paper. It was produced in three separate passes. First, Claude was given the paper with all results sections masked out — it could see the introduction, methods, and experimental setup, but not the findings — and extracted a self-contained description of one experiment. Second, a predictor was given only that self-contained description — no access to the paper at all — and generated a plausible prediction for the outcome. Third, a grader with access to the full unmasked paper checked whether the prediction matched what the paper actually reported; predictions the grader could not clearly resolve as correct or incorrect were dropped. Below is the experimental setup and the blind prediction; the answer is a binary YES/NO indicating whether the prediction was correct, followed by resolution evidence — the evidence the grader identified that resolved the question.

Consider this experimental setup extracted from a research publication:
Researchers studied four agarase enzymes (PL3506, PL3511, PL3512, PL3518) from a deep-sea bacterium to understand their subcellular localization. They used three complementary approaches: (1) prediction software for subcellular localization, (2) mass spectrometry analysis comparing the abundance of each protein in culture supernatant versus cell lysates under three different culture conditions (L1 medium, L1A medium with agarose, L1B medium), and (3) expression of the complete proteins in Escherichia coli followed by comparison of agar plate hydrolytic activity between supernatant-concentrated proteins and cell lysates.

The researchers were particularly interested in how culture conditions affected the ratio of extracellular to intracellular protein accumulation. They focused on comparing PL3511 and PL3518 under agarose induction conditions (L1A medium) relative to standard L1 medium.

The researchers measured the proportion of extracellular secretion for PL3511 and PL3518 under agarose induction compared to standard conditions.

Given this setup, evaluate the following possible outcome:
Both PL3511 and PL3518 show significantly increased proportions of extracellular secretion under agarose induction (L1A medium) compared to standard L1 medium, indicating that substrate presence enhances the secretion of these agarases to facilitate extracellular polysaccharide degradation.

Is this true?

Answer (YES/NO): NO